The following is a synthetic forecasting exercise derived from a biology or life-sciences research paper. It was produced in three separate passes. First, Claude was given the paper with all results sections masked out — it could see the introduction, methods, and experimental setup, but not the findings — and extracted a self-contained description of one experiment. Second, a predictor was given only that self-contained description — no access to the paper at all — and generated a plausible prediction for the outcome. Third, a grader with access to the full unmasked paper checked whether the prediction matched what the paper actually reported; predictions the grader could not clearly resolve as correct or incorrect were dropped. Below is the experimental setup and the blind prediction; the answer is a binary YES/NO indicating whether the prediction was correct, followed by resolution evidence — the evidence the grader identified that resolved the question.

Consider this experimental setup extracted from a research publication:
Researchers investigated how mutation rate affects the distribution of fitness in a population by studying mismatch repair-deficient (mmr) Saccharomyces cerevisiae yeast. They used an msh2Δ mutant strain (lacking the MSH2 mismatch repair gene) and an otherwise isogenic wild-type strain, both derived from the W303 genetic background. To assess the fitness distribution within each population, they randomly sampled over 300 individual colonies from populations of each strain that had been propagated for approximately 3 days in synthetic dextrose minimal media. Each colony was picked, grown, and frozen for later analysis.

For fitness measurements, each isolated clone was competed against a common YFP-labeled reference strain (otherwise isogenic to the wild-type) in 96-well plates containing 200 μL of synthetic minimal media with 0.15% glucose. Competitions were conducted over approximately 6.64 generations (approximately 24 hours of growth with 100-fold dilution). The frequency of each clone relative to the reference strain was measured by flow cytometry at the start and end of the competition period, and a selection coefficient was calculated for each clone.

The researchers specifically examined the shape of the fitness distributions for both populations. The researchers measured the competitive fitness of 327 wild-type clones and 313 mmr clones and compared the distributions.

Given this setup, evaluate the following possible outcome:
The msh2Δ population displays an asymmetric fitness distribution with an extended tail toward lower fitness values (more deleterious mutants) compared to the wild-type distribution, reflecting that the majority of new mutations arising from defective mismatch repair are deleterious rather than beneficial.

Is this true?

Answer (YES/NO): YES